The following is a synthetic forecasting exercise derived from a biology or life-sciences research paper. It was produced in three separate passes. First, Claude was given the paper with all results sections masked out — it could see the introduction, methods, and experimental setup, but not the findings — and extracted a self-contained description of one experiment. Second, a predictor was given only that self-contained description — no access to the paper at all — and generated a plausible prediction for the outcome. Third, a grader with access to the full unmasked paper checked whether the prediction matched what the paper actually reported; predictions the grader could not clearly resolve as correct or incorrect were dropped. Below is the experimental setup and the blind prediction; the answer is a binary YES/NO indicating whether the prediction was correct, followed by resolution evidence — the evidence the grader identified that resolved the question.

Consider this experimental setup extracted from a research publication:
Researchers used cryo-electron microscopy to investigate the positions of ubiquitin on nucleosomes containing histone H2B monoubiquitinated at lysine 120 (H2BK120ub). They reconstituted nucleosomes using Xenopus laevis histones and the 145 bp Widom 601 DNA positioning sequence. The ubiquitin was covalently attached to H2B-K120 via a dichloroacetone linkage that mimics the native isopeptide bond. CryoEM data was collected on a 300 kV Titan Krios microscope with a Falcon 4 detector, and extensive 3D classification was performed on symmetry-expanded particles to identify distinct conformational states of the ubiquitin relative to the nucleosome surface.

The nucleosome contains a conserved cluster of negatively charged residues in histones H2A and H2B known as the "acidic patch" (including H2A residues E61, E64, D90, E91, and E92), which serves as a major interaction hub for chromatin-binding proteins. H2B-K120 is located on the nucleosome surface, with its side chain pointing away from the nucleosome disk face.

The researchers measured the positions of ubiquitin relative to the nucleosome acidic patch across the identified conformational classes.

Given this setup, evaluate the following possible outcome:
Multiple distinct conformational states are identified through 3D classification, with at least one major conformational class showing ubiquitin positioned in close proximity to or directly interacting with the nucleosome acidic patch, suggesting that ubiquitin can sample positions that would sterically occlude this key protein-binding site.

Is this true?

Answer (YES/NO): YES